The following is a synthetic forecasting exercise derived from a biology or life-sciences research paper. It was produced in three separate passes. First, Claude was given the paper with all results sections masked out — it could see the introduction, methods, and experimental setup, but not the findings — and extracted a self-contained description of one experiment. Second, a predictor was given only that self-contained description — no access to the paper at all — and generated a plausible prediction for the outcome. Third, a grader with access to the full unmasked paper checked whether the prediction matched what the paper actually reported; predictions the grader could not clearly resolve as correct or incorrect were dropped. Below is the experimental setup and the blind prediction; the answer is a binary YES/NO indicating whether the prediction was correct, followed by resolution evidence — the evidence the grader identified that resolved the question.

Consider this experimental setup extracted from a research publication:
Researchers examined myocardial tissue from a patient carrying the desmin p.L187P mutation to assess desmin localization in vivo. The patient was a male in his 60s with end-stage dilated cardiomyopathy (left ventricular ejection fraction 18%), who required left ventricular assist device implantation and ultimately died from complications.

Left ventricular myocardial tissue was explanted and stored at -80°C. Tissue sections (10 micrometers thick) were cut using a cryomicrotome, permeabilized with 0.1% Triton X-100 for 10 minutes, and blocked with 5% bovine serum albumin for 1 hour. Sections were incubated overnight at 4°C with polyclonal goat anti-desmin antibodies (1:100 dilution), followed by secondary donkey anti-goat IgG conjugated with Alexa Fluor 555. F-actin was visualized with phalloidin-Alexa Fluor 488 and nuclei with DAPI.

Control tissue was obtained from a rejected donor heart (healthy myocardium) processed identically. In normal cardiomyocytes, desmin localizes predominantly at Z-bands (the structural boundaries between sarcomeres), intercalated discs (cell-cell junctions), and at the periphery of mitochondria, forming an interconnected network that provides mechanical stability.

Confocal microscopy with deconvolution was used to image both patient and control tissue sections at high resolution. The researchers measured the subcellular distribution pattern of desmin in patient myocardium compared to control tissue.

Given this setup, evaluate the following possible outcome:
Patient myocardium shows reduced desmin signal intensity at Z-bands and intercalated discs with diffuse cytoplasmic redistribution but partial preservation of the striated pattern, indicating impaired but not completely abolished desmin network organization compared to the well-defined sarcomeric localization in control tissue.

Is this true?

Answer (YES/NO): NO